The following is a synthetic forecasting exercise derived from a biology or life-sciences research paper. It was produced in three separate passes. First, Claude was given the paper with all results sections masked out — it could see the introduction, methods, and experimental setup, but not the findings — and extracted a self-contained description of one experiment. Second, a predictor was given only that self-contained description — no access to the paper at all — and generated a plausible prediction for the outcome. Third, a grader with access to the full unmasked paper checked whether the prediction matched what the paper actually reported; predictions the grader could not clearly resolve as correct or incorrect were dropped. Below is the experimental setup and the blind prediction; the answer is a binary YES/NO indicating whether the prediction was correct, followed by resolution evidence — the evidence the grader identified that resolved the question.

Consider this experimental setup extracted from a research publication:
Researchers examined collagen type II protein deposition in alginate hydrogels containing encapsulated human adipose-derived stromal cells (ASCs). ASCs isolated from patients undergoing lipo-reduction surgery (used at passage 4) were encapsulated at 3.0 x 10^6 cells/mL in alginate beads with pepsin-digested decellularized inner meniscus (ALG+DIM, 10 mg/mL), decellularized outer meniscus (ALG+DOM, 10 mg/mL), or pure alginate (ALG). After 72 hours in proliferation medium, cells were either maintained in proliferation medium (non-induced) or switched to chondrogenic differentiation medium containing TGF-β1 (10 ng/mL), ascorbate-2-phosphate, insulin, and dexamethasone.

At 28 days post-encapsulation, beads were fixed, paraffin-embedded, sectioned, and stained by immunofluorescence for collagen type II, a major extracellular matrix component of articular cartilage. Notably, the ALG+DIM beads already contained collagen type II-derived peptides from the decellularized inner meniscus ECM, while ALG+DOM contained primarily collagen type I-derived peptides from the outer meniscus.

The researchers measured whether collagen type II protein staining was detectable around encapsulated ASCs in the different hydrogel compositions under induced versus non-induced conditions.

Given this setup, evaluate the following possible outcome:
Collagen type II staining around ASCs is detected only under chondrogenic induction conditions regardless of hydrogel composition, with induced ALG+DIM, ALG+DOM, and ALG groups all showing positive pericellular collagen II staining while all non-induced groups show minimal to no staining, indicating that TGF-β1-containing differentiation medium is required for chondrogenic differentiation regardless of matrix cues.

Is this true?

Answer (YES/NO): NO